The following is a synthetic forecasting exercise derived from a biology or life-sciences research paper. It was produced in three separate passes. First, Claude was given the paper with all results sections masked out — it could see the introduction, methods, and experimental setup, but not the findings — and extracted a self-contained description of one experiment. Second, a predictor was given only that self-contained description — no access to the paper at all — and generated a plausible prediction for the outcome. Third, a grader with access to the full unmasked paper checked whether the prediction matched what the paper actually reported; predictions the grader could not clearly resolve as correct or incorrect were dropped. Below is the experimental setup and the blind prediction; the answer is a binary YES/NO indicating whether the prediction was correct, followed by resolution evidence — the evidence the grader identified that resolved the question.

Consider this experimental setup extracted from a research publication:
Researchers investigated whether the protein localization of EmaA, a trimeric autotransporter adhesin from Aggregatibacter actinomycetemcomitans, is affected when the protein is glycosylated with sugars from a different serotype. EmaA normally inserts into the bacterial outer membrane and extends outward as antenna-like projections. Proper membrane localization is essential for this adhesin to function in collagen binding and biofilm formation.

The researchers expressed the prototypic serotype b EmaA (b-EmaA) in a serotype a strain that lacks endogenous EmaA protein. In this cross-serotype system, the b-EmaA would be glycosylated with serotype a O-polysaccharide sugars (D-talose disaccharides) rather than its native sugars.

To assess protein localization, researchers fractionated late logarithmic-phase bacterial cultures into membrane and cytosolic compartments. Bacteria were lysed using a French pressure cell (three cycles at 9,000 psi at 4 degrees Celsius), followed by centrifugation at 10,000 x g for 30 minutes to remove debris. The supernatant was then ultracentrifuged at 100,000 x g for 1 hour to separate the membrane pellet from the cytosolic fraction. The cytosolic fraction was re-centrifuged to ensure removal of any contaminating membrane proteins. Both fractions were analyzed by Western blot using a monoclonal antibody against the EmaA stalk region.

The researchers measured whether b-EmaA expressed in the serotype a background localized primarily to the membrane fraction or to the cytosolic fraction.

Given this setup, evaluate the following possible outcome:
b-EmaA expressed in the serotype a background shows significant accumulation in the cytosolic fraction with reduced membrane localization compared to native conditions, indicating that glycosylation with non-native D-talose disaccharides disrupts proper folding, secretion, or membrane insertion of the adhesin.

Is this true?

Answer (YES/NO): NO